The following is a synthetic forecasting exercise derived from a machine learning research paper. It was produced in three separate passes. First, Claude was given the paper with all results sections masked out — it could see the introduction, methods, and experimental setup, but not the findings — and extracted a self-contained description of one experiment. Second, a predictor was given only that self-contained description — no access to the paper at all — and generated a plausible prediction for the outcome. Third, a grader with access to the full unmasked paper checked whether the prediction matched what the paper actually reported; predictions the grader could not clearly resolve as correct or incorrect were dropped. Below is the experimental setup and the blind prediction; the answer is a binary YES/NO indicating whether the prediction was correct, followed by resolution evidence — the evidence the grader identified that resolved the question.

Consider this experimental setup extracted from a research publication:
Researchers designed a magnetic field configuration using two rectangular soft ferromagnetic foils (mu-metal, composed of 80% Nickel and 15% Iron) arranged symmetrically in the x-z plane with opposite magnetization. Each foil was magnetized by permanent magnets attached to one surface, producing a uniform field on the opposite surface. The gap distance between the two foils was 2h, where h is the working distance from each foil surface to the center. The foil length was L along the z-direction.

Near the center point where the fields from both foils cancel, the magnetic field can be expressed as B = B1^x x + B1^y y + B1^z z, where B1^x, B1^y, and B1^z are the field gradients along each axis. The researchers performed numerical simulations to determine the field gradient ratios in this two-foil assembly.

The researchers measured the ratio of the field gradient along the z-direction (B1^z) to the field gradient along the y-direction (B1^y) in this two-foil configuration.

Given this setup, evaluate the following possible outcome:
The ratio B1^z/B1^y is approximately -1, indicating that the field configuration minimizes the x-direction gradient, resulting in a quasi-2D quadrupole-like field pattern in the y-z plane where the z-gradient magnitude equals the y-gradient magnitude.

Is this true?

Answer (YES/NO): NO